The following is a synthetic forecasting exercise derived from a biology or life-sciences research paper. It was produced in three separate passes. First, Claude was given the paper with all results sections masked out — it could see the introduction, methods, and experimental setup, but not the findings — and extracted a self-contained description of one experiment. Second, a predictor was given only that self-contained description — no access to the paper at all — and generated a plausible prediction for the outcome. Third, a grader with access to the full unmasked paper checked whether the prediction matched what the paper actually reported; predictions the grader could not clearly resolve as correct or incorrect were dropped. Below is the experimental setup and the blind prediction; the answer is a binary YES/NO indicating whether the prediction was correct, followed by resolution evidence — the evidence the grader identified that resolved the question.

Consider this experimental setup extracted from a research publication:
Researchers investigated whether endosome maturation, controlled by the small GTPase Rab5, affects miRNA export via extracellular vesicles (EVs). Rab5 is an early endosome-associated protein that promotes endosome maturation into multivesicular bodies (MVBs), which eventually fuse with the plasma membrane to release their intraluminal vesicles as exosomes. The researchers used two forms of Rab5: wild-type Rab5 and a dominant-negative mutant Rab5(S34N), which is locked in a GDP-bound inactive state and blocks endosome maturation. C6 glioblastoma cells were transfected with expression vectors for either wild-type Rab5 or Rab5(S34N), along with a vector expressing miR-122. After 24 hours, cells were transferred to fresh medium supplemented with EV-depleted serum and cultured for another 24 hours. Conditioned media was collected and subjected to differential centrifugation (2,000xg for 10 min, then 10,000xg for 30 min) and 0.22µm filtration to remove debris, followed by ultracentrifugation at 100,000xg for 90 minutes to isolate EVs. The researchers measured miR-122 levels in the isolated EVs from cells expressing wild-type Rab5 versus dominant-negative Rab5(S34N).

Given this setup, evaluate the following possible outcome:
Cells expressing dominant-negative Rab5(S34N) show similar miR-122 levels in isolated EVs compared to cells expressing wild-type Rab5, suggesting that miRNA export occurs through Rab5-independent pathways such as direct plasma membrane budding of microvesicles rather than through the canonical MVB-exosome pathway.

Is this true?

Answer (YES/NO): NO